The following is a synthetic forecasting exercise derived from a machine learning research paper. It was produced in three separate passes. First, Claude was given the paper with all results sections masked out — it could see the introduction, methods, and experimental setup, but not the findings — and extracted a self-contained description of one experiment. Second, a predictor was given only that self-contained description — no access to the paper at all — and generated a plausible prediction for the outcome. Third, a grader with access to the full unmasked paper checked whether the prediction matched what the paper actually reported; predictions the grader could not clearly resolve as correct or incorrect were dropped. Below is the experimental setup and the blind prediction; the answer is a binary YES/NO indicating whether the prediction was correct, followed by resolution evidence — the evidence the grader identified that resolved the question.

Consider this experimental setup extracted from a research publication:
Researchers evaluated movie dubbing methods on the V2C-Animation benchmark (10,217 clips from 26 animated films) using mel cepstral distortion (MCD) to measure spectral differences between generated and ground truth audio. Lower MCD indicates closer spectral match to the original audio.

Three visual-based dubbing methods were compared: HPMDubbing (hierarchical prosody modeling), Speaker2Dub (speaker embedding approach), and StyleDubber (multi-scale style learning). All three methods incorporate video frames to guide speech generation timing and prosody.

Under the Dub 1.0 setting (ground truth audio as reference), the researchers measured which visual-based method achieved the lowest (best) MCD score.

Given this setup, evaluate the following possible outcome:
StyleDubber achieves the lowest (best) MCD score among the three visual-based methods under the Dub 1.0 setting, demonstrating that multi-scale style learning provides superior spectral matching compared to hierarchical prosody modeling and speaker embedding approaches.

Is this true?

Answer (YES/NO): NO